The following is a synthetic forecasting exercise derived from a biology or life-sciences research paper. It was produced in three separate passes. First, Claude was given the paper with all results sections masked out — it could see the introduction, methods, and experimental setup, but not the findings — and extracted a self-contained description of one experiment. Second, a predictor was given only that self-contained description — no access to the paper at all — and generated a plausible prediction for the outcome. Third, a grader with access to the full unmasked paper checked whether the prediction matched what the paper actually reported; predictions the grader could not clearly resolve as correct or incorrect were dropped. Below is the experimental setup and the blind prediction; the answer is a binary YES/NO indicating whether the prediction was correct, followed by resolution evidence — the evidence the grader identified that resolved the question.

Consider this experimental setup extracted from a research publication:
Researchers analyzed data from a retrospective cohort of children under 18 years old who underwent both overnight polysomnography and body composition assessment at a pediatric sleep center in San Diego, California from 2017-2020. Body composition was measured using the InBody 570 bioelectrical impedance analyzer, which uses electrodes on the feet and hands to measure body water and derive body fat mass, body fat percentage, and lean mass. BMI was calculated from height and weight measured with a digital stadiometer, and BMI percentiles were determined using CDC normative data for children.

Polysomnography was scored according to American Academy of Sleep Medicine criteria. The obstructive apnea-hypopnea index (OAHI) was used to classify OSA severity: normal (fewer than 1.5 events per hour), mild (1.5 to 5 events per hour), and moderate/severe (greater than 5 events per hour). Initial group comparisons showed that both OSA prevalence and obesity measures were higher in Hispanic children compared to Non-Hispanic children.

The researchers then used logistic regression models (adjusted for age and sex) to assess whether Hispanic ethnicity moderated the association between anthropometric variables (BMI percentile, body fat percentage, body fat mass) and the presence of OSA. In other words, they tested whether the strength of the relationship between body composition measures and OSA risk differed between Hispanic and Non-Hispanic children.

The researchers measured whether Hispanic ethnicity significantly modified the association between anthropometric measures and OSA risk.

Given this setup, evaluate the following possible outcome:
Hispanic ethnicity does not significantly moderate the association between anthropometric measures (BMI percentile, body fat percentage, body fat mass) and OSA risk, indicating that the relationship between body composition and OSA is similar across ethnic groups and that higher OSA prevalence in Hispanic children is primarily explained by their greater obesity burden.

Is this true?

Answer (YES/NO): YES